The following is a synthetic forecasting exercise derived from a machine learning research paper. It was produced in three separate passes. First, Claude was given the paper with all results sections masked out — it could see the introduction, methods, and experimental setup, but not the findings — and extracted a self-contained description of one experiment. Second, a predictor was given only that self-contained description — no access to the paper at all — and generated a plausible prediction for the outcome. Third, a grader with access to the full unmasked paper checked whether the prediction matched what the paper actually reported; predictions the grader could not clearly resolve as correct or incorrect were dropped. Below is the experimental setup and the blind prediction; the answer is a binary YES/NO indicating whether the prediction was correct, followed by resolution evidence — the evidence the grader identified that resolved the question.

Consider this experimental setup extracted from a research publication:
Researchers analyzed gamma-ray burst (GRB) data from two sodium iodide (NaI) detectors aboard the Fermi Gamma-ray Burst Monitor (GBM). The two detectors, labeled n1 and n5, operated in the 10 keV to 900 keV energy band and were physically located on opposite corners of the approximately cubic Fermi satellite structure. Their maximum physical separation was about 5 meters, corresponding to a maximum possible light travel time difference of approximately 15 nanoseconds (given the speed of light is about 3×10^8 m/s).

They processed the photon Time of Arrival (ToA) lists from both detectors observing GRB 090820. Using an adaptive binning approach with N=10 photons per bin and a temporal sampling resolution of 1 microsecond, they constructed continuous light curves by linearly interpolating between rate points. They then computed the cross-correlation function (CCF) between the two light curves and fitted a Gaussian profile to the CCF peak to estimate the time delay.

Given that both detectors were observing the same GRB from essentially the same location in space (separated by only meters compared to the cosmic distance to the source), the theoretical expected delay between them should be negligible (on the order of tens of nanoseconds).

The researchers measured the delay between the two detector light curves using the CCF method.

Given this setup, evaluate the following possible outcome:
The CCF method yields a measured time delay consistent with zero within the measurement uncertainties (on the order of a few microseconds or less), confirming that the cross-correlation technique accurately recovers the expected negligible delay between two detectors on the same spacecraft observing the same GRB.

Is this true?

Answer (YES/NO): NO